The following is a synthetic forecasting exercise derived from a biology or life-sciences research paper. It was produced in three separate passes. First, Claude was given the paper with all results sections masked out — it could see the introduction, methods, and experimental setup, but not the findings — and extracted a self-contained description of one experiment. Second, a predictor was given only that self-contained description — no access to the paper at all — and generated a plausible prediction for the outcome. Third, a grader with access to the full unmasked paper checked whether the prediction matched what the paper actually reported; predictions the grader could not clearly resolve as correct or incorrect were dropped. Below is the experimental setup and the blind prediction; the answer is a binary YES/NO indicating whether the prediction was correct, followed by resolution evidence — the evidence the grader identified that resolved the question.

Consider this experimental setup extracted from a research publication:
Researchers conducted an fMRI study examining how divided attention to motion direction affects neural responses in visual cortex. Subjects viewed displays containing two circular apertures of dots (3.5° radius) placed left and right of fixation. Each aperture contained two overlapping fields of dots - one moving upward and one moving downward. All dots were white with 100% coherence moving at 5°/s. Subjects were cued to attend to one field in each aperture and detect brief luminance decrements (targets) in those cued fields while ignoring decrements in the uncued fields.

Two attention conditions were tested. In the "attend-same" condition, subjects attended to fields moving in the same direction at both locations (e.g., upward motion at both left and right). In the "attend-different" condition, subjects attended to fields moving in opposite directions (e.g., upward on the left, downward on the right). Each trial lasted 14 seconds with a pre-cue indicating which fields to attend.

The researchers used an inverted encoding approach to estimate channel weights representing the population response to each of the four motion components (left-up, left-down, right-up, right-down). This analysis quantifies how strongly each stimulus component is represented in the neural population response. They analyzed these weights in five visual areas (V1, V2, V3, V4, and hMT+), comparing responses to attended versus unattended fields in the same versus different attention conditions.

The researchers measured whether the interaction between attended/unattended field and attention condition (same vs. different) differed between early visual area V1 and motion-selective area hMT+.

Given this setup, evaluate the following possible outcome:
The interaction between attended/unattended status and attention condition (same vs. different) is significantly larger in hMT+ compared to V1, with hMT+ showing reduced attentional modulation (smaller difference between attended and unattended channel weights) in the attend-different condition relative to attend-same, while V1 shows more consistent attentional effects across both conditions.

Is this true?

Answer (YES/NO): YES